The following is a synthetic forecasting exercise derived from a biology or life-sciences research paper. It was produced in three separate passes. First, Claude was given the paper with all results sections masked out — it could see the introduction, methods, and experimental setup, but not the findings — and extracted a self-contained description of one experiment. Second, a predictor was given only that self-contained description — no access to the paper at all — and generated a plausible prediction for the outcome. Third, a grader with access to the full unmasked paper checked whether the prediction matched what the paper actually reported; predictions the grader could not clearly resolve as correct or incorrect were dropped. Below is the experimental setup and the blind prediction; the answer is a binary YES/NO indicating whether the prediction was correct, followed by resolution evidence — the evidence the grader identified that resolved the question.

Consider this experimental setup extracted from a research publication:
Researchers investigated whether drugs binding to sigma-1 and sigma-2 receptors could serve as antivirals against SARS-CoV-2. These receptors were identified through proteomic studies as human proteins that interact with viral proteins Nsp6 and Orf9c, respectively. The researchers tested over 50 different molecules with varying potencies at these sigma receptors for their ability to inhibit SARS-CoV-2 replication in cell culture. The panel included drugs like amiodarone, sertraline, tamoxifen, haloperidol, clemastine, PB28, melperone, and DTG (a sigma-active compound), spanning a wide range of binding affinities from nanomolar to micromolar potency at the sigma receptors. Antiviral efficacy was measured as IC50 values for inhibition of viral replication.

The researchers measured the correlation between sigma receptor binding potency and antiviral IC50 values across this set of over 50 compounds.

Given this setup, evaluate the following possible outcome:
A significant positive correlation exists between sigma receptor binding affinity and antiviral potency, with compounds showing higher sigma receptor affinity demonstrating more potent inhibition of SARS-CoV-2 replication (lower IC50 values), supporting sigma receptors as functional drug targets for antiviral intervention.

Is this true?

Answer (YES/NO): NO